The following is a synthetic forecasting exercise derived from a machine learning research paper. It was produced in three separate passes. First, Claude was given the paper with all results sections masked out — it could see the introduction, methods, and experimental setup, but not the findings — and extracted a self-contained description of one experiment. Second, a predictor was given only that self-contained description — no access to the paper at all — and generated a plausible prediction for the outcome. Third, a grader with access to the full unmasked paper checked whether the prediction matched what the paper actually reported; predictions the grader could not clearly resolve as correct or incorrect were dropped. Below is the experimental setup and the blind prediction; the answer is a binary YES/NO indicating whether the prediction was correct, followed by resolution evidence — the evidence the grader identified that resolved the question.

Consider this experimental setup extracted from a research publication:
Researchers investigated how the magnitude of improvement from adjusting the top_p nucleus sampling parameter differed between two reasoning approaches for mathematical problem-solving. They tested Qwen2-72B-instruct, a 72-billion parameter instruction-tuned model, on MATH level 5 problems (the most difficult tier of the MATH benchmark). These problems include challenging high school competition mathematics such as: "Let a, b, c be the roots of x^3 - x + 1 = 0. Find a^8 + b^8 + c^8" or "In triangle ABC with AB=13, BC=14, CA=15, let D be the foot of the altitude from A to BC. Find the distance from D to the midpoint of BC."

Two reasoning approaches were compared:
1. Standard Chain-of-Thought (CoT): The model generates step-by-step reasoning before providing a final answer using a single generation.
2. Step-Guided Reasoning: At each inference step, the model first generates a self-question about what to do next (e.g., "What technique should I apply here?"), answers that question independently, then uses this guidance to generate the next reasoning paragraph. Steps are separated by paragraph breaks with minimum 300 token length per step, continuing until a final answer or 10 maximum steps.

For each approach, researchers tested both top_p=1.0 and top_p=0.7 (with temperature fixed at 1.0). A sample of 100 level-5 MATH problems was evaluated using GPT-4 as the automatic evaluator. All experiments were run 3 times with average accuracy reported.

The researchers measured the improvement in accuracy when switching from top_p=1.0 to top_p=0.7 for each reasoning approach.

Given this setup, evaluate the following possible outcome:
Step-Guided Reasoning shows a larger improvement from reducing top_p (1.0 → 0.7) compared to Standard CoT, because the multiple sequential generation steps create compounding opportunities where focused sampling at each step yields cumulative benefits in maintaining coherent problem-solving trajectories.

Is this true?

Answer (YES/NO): YES